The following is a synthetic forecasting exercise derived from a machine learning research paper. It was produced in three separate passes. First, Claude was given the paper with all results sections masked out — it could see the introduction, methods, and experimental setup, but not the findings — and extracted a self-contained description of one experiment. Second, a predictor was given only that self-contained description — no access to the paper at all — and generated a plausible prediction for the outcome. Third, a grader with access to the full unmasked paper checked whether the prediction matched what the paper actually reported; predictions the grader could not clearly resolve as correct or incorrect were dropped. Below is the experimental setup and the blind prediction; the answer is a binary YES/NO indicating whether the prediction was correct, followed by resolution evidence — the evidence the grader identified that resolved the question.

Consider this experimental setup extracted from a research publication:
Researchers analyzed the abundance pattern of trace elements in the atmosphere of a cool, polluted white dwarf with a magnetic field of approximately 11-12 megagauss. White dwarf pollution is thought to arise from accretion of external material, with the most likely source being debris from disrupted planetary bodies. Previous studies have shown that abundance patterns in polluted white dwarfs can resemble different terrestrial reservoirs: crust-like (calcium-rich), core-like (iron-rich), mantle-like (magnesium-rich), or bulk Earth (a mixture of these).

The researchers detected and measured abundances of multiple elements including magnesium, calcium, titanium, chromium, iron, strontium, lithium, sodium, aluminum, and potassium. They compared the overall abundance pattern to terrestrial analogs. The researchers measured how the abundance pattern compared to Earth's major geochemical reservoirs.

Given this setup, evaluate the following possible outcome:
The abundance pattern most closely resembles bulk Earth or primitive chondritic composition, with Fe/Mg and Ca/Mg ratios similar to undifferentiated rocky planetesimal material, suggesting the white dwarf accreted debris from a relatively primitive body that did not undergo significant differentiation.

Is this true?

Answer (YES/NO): NO